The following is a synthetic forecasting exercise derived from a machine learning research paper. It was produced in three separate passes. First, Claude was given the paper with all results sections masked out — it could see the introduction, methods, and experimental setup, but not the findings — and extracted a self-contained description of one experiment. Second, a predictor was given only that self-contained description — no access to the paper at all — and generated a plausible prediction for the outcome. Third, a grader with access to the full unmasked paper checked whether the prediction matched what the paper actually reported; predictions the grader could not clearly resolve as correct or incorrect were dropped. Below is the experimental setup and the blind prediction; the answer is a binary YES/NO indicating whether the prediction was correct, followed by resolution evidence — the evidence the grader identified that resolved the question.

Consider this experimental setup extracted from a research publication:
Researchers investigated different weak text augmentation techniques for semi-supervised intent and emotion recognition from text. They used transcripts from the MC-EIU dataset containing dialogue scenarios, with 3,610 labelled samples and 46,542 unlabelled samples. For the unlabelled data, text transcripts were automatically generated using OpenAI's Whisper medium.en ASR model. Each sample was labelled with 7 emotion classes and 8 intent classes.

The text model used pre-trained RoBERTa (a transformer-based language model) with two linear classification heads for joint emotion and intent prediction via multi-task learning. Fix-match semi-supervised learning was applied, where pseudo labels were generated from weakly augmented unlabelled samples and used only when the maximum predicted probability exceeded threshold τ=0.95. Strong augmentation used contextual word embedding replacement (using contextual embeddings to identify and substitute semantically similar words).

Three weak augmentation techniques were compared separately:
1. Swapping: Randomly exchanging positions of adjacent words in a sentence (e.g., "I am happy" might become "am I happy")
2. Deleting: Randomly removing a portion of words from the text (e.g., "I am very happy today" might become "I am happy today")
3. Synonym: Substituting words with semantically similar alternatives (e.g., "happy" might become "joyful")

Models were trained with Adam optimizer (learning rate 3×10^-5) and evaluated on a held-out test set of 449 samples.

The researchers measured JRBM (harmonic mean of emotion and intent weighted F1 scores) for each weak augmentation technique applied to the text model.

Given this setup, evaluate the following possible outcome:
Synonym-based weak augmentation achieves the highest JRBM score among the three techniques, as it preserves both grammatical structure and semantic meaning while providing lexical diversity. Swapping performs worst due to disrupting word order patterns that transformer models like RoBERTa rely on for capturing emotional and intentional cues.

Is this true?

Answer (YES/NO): NO